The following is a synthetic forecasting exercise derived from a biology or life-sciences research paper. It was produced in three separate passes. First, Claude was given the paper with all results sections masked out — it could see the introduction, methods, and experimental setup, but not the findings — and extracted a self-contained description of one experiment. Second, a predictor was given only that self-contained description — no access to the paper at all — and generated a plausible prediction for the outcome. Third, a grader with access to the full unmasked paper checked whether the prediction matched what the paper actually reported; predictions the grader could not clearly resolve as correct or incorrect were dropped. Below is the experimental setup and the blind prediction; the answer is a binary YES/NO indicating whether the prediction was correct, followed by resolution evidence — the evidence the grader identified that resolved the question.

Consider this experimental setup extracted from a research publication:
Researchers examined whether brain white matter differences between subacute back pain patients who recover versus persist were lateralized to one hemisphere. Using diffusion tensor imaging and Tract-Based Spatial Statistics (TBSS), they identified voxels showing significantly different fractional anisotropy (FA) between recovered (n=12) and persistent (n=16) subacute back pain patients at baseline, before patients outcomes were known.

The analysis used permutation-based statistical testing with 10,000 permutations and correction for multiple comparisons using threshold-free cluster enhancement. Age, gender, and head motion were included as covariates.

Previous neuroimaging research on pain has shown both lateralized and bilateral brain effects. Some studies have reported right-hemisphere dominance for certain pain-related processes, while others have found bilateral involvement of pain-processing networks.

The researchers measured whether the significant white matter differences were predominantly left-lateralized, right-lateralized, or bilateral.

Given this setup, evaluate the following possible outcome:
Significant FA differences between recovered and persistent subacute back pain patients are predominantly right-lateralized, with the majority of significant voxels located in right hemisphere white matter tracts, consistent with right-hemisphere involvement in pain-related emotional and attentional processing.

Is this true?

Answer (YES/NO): YES